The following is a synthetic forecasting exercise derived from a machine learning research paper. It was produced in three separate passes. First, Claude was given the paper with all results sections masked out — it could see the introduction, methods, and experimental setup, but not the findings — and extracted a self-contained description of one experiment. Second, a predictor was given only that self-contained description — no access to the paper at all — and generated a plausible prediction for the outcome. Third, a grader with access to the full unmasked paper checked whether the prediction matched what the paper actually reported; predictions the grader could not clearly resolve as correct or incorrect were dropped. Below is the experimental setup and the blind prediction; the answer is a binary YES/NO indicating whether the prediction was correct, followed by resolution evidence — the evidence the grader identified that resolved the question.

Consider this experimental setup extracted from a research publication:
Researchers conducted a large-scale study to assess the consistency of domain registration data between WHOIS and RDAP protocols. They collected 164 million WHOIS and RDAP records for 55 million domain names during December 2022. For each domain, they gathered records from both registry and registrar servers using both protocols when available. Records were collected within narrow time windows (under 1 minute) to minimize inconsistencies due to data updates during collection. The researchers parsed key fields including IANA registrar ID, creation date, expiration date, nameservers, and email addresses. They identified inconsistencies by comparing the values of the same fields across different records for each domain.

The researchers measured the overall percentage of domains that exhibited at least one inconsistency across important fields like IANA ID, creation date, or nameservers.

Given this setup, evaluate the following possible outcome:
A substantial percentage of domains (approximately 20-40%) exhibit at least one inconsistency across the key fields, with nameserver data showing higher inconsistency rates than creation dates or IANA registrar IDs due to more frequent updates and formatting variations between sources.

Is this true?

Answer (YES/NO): NO